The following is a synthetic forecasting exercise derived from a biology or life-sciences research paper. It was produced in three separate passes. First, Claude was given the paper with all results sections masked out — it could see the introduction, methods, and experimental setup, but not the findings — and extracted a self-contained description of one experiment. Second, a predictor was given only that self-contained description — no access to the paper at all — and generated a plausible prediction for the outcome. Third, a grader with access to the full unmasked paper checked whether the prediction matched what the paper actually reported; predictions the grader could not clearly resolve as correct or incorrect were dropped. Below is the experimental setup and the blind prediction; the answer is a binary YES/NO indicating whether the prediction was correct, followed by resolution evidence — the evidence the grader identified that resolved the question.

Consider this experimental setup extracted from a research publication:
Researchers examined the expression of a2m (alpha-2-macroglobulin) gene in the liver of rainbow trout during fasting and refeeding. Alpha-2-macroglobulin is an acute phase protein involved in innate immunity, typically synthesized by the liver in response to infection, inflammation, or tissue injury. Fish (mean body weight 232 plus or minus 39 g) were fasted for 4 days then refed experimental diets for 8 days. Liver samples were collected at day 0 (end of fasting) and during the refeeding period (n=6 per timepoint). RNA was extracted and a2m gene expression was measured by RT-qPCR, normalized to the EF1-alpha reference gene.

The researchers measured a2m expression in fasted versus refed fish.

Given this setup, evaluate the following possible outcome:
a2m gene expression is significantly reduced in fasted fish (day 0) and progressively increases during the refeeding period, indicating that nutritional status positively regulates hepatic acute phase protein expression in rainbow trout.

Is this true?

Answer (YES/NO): NO